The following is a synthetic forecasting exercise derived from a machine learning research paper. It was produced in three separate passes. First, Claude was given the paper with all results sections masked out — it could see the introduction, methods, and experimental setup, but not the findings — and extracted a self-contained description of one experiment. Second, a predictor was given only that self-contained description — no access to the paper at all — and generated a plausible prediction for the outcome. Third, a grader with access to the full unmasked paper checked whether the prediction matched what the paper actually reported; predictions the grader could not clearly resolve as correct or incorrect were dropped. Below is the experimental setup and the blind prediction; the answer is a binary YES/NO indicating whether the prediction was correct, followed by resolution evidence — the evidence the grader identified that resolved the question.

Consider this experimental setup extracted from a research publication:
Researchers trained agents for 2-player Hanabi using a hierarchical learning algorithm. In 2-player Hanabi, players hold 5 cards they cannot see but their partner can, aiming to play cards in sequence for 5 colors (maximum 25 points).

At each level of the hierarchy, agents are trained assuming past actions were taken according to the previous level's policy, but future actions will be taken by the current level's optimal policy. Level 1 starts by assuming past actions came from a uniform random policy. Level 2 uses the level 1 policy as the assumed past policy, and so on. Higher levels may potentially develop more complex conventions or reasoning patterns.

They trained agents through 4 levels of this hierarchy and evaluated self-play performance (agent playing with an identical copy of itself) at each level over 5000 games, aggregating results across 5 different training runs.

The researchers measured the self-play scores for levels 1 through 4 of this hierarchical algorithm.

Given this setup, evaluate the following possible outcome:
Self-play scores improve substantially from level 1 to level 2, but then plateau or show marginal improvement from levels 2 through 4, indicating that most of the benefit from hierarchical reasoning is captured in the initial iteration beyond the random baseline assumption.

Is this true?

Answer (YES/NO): NO